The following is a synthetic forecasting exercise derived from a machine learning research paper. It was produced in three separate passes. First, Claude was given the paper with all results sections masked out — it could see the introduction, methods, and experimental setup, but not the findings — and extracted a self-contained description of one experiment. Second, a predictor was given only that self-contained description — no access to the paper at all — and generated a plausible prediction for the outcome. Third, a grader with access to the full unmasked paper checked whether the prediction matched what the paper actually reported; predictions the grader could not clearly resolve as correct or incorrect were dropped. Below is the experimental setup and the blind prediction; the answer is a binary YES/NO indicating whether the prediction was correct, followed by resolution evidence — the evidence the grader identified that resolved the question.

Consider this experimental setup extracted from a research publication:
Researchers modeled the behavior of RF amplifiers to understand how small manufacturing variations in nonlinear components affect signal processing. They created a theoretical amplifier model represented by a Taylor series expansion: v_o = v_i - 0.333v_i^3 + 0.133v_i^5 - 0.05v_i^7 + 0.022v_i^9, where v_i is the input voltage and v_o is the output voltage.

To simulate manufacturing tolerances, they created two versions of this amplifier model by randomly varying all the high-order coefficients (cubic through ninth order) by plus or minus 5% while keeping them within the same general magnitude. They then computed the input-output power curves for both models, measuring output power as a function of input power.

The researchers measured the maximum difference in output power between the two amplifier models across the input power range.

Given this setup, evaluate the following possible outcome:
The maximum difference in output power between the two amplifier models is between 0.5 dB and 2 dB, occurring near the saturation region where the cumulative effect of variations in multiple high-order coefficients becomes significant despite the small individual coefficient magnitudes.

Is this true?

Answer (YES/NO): NO